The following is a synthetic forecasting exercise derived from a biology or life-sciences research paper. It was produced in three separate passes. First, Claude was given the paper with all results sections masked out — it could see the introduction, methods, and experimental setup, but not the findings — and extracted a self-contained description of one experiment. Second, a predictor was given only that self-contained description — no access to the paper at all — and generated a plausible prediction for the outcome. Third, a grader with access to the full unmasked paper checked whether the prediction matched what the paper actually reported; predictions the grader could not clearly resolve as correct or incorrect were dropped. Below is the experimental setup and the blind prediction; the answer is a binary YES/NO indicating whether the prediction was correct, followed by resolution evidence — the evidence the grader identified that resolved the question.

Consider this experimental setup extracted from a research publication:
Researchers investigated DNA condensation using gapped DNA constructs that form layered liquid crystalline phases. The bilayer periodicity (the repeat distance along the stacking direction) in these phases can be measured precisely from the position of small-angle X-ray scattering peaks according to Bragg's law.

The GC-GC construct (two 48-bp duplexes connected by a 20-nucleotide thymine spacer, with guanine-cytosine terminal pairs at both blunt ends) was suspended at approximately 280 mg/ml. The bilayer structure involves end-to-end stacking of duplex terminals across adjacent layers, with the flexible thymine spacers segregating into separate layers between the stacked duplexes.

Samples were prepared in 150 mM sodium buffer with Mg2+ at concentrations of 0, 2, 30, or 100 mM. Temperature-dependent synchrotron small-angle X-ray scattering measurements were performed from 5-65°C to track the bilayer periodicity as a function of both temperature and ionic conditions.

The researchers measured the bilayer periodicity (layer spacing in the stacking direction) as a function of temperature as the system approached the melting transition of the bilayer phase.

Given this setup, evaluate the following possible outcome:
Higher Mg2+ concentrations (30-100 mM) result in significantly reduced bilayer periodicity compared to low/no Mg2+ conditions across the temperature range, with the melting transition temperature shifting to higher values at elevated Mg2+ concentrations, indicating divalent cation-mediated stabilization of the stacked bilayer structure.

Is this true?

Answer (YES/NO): NO